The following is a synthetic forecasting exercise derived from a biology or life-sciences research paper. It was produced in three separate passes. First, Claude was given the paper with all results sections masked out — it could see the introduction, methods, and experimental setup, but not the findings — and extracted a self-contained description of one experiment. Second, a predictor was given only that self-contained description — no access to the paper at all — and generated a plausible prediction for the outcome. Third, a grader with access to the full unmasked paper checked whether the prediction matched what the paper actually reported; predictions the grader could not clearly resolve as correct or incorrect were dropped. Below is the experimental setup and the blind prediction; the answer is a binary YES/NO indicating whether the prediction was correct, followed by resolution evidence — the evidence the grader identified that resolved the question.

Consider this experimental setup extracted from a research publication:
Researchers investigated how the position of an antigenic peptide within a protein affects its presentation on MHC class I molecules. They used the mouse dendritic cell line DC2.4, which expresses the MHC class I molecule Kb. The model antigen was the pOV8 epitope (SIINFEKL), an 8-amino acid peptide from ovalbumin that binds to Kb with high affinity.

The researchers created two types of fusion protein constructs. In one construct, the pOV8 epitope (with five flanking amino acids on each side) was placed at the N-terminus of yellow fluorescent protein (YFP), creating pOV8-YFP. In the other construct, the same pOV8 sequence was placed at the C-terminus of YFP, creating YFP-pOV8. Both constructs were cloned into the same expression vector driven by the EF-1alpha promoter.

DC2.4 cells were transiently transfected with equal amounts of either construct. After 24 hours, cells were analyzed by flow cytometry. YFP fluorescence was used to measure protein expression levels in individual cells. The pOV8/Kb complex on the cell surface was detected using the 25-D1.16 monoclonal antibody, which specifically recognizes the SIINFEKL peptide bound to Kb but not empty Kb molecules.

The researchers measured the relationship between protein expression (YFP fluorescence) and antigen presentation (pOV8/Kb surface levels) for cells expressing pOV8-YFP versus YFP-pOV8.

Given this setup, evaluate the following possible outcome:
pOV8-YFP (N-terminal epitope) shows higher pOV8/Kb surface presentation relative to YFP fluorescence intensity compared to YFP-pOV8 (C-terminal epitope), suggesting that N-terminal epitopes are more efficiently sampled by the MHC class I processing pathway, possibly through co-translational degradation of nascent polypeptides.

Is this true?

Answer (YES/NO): YES